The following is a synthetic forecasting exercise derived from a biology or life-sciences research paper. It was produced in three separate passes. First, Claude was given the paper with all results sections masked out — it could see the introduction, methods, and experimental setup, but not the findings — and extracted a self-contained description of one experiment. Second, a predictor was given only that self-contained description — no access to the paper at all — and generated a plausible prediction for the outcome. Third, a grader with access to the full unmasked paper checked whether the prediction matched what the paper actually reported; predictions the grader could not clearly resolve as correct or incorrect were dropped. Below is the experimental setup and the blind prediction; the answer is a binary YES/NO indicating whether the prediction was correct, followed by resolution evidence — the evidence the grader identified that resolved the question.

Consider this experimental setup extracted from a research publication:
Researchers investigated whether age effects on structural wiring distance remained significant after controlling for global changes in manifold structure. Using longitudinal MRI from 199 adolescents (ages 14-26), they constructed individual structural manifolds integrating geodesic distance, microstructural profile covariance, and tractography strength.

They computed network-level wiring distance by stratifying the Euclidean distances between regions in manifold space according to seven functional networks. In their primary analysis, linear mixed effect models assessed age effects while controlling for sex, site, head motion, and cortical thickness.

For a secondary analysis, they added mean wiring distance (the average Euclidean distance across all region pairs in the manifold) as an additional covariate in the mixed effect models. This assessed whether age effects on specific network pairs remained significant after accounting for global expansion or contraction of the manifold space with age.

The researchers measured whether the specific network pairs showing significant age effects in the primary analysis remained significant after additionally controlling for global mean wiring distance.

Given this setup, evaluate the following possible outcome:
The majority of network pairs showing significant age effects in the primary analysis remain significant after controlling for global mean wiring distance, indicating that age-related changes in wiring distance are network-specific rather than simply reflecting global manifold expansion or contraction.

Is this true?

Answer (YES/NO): YES